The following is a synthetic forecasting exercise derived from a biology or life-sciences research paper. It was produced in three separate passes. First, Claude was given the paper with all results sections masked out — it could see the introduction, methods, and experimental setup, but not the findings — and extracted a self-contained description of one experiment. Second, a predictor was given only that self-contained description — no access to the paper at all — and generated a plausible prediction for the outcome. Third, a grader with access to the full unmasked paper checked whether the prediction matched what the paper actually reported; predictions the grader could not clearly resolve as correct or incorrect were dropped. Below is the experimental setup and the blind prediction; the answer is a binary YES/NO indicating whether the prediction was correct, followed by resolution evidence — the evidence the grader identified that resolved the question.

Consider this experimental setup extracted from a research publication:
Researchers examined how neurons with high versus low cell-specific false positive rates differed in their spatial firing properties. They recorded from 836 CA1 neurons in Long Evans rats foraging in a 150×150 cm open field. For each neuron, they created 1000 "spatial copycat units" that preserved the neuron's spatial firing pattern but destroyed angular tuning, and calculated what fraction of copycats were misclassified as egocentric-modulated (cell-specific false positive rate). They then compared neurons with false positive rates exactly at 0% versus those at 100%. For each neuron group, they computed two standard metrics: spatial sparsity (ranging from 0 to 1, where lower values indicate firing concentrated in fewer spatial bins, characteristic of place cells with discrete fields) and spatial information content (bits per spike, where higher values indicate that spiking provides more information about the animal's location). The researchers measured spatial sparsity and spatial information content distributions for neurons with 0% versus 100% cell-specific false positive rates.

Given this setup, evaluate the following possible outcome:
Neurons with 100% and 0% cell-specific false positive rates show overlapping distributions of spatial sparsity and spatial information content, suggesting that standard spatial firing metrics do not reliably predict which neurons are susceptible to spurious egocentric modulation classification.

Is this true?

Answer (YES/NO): NO